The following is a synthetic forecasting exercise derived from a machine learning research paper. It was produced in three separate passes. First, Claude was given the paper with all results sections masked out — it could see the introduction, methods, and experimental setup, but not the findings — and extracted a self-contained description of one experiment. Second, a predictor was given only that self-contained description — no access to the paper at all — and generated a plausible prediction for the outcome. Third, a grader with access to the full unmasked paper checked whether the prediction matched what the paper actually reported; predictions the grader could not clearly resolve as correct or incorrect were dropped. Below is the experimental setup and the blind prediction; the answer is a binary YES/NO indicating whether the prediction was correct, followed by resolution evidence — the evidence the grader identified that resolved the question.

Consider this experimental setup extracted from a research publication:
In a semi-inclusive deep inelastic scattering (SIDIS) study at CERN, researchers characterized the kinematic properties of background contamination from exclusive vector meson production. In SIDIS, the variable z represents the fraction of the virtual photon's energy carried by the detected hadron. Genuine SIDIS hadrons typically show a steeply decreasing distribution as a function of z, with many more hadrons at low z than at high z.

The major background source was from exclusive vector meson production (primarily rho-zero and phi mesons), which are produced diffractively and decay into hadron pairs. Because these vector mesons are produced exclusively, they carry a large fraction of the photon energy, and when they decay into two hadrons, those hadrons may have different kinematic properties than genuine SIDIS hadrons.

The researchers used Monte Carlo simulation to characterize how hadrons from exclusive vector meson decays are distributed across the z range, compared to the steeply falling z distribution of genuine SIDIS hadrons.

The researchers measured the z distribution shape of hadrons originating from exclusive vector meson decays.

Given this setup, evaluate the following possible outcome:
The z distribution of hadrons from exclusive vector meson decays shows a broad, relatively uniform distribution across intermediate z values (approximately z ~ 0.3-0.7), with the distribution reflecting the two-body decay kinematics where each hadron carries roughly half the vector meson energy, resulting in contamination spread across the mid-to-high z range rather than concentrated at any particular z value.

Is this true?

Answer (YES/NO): NO